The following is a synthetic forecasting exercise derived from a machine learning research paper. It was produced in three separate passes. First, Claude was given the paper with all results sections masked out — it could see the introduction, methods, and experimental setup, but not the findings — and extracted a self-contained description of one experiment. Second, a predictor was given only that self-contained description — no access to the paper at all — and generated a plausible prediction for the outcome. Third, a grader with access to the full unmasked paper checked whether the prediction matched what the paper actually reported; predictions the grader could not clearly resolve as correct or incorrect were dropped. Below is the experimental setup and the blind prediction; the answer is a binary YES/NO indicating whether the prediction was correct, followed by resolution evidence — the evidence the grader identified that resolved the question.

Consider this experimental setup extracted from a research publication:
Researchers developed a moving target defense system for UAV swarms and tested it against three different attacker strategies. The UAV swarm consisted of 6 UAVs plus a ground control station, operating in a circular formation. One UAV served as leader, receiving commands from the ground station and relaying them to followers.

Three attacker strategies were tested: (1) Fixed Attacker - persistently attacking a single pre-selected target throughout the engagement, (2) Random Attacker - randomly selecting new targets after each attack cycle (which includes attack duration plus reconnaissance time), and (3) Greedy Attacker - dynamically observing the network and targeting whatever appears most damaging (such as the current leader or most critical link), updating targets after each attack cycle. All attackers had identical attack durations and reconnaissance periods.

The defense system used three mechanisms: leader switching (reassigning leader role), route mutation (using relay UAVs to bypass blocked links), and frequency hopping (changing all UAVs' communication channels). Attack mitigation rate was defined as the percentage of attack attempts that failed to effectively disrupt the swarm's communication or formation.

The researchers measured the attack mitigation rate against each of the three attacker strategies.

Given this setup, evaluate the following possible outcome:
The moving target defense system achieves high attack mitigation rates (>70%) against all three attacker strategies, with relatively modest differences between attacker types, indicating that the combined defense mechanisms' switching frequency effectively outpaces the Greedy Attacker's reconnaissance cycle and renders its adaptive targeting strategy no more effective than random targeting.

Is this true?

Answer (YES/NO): NO